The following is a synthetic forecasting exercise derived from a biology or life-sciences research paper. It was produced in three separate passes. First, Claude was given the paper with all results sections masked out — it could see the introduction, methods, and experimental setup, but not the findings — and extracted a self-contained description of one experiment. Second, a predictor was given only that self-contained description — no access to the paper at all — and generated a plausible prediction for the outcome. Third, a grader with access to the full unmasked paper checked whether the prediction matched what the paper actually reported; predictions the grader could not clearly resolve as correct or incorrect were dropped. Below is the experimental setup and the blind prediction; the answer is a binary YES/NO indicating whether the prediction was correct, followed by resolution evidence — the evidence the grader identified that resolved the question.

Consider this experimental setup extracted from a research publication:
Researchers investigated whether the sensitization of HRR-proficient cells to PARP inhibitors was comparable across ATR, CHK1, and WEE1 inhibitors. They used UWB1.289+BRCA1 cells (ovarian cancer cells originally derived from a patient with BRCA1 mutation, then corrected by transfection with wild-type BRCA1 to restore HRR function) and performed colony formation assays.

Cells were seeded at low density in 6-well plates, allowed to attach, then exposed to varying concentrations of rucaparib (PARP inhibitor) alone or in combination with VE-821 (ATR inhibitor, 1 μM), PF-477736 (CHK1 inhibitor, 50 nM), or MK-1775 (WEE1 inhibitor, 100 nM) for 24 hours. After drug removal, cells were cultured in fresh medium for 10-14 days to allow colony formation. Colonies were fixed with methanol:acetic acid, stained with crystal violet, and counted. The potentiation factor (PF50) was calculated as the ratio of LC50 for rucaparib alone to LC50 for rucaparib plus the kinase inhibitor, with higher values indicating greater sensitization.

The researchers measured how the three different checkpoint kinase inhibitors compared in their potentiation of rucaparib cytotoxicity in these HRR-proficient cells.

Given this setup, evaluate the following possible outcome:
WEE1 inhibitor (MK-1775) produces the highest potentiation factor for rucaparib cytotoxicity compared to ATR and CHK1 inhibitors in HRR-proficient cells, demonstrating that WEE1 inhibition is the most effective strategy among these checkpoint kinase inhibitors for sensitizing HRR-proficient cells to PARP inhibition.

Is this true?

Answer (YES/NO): NO